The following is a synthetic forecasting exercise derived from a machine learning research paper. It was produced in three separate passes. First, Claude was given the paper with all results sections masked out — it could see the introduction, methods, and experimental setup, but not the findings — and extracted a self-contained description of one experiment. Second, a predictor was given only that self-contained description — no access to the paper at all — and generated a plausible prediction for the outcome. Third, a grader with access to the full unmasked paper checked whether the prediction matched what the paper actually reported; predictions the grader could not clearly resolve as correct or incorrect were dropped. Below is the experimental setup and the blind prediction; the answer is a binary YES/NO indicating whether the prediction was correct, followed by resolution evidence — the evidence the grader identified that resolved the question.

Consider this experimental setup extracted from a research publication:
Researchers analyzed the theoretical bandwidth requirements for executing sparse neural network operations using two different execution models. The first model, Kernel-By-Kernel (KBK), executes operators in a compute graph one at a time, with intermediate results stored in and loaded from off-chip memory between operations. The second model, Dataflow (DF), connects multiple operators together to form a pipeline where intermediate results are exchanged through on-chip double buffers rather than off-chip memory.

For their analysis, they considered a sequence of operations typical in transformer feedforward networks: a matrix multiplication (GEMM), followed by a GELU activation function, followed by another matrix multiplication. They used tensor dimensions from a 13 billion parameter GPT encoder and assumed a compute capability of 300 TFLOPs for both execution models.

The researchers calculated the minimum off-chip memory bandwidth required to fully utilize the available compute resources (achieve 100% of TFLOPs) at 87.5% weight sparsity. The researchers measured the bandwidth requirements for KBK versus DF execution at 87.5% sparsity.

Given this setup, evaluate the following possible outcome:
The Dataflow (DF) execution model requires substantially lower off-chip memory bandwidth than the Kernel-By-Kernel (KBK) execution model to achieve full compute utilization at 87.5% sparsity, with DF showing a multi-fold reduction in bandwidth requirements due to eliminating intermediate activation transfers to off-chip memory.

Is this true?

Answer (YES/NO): YES